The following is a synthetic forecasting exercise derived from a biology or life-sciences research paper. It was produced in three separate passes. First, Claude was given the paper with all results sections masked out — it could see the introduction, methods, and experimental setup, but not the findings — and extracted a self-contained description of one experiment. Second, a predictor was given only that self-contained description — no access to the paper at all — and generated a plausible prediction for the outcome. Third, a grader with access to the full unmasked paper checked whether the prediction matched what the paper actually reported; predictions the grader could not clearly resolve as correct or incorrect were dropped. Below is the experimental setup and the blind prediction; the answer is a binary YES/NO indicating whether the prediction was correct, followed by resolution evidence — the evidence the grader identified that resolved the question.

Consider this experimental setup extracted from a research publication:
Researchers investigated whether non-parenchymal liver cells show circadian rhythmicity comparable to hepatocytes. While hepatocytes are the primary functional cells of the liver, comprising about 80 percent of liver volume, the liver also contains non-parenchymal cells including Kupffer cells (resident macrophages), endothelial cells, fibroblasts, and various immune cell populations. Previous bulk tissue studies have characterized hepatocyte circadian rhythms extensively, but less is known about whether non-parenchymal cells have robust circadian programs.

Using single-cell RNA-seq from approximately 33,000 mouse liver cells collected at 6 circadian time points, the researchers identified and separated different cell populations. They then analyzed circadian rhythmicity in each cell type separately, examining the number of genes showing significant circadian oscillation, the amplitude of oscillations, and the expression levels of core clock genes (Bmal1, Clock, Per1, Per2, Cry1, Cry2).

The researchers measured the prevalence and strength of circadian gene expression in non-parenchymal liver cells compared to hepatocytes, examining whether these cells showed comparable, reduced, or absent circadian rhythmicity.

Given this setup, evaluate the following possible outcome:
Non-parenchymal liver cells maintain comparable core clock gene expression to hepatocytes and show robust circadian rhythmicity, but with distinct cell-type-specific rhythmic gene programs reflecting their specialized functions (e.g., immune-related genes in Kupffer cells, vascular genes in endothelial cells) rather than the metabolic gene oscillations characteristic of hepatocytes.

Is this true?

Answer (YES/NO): NO